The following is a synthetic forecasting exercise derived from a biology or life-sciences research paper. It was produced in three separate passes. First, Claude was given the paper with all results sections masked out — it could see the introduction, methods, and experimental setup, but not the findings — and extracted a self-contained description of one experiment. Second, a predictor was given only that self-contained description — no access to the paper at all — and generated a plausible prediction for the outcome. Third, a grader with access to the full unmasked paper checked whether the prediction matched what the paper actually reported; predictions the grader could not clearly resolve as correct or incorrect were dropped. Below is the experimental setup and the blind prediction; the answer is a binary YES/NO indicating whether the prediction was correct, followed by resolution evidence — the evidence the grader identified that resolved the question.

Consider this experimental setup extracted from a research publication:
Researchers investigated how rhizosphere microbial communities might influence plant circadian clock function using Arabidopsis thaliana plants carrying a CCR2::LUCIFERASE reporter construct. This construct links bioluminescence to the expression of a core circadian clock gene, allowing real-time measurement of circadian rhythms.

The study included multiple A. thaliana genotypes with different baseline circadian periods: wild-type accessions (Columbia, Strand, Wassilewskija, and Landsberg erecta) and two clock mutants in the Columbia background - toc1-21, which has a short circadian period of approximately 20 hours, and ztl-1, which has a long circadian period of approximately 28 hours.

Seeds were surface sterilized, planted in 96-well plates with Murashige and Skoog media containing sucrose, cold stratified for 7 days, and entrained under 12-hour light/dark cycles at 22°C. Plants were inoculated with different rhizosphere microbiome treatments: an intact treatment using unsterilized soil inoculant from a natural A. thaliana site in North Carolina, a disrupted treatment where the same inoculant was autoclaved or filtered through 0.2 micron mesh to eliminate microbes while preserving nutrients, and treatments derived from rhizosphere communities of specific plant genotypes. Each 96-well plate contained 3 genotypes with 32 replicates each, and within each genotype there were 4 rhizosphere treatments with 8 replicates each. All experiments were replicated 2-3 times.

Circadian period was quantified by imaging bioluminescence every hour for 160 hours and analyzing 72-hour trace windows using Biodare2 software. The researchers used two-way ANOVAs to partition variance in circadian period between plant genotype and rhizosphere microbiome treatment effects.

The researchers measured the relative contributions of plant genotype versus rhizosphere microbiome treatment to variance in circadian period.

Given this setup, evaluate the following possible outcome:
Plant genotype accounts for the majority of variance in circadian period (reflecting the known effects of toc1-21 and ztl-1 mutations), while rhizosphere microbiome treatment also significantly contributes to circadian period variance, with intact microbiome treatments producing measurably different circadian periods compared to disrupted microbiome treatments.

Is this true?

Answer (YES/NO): YES